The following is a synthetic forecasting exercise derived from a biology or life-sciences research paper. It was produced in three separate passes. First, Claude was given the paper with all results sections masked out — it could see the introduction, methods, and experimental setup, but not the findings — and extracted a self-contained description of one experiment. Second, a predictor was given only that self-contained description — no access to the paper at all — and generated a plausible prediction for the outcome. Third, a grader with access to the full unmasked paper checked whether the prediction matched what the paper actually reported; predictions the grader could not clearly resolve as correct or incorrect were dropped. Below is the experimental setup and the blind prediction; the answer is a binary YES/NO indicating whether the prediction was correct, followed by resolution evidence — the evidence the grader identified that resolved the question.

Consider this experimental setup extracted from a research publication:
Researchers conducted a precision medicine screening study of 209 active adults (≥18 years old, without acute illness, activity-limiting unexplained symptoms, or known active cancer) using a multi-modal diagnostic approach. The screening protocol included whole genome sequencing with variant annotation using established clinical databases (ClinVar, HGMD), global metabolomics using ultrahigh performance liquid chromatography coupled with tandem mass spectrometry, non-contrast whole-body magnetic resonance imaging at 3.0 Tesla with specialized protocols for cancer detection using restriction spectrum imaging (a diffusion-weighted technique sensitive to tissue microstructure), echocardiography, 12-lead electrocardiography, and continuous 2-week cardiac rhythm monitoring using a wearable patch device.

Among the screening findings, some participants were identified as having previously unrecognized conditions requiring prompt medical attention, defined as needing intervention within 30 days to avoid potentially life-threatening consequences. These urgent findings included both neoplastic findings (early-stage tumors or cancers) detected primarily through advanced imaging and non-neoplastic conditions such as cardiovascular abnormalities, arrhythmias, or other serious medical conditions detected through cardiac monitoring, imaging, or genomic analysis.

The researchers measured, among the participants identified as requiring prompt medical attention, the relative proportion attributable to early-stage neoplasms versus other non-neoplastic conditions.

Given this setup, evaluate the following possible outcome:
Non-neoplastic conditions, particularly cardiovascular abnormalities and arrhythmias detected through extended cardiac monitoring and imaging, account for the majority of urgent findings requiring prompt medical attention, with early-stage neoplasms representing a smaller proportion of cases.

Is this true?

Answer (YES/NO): YES